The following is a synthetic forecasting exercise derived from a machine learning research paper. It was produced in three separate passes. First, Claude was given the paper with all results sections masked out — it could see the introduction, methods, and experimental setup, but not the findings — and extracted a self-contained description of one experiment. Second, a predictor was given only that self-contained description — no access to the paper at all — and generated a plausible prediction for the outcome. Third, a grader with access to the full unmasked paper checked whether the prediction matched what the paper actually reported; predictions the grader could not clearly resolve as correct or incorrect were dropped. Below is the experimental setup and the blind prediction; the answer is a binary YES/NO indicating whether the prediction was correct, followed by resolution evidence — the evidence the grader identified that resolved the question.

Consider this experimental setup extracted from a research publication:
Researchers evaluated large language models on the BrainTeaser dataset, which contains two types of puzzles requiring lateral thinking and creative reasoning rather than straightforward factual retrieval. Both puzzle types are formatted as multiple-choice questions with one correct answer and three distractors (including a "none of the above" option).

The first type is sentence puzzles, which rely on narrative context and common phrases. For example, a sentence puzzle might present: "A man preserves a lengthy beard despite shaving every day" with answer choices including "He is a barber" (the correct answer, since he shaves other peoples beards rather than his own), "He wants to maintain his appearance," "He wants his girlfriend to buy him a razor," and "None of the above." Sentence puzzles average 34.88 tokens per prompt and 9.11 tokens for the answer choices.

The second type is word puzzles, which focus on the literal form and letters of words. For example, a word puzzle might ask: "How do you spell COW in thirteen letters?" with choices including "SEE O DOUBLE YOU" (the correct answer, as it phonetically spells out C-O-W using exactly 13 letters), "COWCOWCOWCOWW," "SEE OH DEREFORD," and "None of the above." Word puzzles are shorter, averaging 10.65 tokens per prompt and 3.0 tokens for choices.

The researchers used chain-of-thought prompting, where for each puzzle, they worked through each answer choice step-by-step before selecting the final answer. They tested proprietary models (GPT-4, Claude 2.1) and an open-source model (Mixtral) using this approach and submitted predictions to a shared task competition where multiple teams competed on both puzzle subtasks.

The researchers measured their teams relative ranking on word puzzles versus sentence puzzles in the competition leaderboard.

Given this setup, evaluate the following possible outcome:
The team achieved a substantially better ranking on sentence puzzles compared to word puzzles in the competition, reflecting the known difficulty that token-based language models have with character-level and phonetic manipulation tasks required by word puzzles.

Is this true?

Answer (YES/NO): NO